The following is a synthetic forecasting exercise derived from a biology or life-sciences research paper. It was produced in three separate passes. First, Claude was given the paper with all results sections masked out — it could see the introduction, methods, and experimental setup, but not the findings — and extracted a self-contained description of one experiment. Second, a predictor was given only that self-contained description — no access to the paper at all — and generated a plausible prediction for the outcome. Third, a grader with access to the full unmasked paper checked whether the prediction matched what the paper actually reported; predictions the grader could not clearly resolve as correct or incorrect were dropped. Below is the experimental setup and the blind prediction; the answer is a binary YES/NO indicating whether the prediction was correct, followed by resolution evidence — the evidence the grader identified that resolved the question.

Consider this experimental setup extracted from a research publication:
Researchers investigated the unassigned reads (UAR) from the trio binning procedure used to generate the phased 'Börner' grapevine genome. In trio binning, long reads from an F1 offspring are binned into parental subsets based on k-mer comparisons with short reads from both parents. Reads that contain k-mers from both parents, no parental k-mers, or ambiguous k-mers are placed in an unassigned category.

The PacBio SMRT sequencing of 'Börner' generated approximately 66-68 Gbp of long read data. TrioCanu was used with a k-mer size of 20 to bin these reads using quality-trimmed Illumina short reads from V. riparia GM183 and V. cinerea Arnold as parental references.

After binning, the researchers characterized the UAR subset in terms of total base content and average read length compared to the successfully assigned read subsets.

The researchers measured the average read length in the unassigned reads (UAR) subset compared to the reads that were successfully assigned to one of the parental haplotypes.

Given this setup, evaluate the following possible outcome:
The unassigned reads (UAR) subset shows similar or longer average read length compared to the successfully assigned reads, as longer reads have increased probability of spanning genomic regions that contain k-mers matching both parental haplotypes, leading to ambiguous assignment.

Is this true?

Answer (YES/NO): NO